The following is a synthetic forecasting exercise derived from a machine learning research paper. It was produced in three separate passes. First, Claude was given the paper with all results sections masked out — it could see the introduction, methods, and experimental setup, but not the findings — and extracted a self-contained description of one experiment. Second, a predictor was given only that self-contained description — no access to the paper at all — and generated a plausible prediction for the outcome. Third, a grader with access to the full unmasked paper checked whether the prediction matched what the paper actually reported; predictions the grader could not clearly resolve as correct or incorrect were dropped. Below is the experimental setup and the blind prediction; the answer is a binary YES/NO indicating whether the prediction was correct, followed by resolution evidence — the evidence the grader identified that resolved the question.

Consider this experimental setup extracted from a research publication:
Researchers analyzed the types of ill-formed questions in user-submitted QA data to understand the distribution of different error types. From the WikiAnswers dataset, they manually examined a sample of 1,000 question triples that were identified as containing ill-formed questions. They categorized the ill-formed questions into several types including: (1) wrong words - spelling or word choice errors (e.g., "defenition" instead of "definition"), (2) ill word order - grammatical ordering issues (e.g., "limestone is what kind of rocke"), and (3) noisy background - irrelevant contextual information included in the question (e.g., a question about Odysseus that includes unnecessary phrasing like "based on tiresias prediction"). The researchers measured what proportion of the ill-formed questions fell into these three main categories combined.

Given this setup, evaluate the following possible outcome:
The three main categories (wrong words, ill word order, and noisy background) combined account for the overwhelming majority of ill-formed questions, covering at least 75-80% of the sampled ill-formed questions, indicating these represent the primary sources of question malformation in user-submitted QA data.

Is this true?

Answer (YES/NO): YES